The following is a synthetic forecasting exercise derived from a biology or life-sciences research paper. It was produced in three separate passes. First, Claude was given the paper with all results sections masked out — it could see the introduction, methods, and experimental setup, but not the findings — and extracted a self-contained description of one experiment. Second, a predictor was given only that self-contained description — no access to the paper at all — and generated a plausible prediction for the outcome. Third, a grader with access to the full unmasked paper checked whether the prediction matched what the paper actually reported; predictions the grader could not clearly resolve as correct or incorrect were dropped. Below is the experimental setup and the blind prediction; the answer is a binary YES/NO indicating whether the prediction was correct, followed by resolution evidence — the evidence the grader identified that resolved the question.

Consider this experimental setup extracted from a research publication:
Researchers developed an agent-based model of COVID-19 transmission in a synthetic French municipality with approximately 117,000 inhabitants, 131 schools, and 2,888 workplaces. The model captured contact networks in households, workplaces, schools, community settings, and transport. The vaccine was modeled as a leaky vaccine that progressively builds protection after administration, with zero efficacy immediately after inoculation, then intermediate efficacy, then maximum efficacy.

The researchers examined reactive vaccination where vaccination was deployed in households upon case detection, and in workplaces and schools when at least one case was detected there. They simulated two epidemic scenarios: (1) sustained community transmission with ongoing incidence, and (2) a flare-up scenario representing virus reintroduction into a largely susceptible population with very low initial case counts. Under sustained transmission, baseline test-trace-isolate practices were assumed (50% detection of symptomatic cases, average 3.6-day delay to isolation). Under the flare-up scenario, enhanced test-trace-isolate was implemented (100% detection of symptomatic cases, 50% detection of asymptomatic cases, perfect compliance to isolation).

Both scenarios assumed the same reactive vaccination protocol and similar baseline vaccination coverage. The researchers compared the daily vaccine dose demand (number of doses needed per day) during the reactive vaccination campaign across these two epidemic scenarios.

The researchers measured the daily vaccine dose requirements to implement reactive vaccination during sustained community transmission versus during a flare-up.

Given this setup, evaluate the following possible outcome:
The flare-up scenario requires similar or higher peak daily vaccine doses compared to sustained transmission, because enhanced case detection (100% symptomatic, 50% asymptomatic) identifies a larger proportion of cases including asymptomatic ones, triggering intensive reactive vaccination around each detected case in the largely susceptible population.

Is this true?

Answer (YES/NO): NO